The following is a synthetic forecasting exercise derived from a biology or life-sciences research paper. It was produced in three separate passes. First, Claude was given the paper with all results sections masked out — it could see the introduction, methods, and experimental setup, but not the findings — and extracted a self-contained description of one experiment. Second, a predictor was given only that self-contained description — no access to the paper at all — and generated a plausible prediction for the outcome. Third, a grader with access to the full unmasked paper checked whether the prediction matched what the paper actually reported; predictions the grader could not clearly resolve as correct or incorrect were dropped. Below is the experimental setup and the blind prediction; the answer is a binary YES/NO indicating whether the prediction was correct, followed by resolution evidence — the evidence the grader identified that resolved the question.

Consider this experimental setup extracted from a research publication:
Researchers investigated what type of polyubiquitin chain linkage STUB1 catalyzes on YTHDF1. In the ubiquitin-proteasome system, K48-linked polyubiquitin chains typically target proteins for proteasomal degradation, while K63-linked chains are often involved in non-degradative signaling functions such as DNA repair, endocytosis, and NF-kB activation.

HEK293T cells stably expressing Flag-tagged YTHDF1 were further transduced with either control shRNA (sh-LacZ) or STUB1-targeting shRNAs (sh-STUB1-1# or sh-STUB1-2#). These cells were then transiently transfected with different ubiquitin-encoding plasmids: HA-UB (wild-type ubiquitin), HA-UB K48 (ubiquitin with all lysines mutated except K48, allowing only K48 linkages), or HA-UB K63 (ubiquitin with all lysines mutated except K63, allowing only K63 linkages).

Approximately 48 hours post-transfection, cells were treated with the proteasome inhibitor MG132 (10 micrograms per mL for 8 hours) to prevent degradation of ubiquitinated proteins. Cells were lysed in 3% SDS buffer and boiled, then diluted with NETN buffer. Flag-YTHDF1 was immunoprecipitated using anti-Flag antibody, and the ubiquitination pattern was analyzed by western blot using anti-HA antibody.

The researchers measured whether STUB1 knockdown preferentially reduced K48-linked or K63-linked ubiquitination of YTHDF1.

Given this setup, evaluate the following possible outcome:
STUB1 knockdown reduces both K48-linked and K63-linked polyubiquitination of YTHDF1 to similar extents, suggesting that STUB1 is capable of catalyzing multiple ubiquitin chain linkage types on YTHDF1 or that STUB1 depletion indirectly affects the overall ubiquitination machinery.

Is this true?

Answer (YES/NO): NO